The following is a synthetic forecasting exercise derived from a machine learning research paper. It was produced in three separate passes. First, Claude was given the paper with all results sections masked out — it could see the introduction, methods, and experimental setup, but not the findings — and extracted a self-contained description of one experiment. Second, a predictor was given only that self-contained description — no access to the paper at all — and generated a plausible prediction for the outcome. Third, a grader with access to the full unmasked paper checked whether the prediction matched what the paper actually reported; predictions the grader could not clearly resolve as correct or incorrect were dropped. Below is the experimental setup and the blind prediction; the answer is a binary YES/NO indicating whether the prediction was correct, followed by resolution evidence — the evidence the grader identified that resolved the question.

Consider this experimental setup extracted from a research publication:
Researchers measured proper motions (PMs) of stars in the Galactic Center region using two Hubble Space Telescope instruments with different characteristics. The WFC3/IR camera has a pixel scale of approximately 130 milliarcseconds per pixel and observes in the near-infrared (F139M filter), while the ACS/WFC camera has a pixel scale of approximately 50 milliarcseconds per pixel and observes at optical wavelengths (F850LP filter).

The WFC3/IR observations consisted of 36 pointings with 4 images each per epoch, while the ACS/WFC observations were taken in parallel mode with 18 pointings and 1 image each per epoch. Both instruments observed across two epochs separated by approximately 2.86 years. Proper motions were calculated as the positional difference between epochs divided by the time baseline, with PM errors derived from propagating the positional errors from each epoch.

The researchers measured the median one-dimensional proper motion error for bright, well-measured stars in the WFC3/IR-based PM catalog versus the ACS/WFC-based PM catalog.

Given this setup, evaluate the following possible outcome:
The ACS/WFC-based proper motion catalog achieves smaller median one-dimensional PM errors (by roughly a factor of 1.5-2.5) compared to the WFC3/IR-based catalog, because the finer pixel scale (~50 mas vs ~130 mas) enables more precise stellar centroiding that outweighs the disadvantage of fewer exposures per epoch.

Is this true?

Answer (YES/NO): NO